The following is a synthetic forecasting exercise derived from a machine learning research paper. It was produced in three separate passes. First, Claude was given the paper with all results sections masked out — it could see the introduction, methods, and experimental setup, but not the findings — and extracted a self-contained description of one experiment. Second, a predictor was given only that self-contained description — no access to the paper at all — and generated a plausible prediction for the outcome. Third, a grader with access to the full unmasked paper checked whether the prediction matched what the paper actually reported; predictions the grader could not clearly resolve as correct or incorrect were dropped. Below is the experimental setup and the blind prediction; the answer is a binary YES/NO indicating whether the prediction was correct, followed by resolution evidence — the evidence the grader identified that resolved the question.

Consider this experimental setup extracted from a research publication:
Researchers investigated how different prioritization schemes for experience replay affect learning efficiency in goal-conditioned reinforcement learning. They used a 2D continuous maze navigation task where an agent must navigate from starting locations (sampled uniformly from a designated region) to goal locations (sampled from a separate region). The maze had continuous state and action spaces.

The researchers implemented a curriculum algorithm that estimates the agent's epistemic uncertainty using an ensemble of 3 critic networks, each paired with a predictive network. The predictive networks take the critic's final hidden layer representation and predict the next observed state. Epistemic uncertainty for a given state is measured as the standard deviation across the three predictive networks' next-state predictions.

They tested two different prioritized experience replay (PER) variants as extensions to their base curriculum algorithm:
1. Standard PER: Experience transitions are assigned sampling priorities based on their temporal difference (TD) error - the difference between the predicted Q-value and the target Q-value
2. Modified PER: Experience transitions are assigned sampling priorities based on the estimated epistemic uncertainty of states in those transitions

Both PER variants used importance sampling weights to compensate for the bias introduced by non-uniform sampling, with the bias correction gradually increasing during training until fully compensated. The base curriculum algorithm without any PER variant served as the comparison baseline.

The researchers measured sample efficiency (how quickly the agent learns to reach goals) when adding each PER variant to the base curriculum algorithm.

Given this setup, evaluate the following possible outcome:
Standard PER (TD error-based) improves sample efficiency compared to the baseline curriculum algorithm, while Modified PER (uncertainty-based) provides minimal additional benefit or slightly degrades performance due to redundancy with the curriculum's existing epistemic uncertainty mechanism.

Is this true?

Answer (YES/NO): NO